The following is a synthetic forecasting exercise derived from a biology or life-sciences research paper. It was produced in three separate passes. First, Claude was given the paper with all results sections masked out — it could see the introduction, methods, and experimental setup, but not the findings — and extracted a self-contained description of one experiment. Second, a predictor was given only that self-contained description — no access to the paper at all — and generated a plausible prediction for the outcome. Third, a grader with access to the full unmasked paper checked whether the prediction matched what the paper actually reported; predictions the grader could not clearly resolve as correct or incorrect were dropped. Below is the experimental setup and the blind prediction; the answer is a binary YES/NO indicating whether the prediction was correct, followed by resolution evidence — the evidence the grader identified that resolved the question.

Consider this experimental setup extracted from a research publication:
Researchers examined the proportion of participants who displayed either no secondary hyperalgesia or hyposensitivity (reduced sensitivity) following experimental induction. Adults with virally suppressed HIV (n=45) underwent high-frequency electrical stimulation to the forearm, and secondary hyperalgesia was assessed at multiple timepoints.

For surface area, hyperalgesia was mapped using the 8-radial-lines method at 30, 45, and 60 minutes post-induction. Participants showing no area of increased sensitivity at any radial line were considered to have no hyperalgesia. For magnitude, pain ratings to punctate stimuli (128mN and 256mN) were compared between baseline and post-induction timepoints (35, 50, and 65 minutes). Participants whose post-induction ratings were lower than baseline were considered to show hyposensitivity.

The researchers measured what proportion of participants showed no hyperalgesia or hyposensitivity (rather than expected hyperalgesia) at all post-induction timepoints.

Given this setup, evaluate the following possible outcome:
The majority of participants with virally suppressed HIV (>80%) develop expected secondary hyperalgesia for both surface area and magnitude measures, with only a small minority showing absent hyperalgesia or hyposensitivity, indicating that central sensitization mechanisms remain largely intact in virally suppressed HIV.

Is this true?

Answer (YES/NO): YES